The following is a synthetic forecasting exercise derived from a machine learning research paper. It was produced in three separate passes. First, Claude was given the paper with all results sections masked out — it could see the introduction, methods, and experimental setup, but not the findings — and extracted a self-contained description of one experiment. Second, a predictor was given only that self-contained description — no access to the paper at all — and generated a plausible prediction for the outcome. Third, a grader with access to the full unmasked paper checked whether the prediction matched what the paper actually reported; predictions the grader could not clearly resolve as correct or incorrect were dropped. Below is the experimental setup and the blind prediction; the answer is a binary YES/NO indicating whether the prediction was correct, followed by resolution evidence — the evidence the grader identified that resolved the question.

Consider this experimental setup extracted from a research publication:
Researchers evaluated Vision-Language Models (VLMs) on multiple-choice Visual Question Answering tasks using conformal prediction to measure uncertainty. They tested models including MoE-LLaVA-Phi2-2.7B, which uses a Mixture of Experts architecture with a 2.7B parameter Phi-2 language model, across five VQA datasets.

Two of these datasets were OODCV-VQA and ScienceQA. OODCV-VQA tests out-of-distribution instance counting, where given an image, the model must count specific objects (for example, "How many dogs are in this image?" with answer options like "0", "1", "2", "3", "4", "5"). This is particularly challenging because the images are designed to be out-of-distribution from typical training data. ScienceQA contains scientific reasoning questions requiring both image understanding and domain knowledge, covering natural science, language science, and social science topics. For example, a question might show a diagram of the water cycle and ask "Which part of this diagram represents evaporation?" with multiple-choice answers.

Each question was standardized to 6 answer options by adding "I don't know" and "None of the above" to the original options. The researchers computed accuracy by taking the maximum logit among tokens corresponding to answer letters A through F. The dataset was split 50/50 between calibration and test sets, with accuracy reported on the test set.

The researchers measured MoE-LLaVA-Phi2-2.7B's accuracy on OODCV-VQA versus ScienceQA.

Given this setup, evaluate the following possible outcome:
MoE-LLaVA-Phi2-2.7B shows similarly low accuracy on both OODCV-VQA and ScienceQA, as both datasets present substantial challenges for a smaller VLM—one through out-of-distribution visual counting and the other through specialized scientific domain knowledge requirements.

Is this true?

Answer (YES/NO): NO